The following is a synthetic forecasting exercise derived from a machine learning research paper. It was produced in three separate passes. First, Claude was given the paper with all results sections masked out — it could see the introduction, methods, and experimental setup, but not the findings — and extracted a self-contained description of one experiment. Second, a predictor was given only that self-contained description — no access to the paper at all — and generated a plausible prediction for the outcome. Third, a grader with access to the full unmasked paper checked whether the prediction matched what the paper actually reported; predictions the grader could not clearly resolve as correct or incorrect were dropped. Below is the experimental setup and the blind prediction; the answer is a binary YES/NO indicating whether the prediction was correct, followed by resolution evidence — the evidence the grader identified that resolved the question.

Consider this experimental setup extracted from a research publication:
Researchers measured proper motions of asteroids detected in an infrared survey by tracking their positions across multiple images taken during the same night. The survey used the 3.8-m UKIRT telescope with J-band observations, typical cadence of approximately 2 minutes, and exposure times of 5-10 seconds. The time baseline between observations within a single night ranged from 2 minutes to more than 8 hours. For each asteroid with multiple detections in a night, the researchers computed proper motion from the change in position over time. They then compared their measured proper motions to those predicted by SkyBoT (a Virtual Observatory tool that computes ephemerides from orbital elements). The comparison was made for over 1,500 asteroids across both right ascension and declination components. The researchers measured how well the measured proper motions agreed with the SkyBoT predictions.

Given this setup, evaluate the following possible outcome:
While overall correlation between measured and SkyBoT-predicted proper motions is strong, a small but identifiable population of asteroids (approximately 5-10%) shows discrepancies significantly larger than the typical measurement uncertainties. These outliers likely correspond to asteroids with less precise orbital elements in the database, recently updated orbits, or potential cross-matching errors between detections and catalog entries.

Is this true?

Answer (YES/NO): NO